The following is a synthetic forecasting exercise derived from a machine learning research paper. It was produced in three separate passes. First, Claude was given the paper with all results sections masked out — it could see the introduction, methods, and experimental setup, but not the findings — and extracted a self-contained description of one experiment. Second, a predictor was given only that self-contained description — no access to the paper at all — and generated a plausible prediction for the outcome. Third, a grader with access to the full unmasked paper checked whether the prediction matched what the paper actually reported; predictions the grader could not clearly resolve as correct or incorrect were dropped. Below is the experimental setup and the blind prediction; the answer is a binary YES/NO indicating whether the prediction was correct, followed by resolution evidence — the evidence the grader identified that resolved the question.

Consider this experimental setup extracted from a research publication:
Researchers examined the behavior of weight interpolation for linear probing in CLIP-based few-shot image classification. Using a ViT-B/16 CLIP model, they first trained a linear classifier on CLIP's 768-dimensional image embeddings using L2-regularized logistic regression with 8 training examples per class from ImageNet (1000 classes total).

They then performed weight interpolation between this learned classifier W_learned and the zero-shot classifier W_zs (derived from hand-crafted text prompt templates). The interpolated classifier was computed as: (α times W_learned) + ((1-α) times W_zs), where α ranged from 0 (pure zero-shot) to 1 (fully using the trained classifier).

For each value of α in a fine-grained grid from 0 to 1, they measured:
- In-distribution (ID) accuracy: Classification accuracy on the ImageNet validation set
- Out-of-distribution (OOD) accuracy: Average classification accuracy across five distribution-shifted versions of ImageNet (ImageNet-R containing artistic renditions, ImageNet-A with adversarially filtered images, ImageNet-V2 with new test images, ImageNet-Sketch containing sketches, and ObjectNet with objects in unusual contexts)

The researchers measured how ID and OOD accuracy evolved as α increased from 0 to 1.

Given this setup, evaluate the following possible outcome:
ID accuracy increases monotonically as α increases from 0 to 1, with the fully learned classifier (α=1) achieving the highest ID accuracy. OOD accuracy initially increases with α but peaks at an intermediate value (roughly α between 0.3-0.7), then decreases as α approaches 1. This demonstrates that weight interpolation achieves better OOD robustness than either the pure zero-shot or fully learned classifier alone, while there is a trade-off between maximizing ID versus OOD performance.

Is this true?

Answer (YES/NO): NO